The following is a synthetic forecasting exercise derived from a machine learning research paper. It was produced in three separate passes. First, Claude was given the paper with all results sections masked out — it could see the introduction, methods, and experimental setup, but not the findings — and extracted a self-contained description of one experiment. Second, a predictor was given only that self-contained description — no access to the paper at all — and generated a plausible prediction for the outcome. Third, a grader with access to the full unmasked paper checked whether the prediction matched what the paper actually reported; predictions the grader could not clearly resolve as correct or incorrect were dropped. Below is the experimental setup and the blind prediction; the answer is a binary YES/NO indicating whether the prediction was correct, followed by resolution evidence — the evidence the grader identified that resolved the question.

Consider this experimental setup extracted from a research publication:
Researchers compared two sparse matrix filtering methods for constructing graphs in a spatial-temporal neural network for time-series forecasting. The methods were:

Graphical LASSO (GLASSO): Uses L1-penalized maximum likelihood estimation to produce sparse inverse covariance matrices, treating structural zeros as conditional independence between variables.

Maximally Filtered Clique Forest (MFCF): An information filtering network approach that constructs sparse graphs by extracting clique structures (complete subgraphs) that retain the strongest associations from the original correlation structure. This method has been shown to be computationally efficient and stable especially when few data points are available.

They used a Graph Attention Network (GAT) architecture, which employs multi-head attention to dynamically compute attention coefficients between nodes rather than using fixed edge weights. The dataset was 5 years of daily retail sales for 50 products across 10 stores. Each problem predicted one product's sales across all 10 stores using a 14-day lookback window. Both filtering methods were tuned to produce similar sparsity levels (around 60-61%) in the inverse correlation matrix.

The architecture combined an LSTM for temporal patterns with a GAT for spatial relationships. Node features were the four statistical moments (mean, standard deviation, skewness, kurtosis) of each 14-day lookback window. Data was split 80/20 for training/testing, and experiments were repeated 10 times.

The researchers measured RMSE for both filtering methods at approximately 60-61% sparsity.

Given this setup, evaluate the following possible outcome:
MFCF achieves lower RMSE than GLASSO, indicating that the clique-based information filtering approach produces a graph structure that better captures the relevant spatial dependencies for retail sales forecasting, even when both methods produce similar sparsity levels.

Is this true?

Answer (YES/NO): NO